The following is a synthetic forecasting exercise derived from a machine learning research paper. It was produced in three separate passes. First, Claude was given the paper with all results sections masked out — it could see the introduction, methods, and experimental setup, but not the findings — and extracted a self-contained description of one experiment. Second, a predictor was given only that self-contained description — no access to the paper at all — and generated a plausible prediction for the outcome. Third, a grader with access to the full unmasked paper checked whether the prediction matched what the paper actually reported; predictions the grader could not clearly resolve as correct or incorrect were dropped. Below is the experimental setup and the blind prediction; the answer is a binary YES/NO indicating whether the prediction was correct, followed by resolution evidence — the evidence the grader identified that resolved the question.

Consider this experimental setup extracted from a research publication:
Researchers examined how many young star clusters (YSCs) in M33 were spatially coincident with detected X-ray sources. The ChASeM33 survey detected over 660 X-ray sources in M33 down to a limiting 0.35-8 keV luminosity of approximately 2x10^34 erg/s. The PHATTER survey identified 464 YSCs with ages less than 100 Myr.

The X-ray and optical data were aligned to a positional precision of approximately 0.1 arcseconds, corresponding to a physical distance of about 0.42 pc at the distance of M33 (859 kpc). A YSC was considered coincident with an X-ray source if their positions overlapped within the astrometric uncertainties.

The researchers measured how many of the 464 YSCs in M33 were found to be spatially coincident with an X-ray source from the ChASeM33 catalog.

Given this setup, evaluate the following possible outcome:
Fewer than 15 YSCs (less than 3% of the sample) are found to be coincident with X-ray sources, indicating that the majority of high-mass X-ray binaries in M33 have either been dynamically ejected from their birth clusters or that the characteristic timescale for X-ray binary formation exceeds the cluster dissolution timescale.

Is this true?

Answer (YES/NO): NO